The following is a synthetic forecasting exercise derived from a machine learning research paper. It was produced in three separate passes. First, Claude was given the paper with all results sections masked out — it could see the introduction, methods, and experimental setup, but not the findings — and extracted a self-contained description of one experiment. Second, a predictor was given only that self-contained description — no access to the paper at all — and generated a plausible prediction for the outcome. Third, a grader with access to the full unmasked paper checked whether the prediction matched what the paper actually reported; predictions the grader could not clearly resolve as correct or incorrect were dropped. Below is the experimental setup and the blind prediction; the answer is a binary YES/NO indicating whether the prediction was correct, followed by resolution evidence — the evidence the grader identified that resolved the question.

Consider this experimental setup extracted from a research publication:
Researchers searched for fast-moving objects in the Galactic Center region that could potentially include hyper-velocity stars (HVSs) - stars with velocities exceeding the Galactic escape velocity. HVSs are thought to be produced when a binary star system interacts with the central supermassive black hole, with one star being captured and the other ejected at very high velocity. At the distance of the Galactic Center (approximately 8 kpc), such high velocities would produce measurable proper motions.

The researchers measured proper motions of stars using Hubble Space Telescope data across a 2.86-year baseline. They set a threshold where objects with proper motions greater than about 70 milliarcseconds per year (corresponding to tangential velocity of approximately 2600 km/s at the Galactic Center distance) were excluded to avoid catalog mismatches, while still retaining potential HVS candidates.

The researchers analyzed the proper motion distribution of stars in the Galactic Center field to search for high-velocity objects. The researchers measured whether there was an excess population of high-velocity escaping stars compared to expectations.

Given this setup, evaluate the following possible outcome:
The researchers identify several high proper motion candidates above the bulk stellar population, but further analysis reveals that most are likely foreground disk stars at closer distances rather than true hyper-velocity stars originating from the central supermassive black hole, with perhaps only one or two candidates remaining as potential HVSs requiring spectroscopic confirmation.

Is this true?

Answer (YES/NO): NO